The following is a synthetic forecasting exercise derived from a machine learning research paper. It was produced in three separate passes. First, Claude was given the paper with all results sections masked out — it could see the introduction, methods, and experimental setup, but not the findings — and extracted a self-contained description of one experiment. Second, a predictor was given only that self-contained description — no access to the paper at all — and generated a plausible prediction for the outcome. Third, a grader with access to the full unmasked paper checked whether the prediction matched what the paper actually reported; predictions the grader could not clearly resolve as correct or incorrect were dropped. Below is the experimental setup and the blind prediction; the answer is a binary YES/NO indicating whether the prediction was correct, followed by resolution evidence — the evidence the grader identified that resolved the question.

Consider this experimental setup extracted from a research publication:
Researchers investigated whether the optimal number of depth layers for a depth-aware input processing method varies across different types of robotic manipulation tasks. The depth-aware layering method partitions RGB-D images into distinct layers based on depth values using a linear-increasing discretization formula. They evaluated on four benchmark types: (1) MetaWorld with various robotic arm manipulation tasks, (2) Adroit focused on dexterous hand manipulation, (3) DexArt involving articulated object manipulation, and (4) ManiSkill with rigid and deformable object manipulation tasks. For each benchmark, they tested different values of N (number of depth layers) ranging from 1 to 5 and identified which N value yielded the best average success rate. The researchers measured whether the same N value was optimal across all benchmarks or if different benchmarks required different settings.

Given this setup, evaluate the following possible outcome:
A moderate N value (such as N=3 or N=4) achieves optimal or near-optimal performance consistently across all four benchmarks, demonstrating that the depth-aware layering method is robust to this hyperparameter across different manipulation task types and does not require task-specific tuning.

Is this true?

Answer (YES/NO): YES